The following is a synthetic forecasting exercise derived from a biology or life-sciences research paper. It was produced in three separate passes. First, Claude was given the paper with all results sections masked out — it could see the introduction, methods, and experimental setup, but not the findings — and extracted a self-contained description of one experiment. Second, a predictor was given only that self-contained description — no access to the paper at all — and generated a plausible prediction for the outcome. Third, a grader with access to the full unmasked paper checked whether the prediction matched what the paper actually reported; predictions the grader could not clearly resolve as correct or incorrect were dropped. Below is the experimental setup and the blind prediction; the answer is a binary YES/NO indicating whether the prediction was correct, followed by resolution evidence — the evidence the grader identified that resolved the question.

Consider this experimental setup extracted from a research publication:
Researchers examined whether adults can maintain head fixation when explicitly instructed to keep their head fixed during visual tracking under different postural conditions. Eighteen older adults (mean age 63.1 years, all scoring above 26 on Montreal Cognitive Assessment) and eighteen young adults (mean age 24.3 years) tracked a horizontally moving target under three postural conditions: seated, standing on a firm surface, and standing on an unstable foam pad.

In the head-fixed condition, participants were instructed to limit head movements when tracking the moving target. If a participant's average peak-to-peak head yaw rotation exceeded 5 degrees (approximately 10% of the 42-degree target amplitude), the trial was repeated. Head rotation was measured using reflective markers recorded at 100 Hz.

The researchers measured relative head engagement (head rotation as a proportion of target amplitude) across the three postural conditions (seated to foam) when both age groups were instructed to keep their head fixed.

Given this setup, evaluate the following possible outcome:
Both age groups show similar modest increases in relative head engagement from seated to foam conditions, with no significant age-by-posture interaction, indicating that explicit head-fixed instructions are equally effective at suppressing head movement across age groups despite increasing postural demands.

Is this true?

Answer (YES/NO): YES